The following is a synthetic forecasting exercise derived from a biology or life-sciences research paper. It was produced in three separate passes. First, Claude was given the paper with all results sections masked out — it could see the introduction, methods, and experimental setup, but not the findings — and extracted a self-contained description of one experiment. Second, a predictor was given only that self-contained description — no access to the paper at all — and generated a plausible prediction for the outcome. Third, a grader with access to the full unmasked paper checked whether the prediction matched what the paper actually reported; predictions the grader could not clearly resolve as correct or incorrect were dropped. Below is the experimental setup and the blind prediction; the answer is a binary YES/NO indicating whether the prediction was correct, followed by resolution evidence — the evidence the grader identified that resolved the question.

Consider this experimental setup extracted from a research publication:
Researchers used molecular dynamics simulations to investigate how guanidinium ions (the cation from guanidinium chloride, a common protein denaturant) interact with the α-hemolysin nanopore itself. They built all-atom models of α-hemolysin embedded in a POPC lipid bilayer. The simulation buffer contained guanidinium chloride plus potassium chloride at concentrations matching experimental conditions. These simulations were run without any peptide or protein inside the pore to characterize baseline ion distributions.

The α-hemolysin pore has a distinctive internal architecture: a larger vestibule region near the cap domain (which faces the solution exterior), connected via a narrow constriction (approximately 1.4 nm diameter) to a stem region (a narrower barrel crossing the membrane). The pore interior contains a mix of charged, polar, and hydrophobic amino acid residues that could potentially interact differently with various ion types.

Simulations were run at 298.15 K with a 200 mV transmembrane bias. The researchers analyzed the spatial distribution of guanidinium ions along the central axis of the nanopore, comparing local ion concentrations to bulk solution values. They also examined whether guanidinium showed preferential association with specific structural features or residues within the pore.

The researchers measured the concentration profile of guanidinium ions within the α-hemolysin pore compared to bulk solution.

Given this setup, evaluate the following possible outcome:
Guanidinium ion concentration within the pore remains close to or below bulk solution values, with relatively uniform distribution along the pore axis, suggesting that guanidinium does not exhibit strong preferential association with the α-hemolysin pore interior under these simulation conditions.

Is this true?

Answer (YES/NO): NO